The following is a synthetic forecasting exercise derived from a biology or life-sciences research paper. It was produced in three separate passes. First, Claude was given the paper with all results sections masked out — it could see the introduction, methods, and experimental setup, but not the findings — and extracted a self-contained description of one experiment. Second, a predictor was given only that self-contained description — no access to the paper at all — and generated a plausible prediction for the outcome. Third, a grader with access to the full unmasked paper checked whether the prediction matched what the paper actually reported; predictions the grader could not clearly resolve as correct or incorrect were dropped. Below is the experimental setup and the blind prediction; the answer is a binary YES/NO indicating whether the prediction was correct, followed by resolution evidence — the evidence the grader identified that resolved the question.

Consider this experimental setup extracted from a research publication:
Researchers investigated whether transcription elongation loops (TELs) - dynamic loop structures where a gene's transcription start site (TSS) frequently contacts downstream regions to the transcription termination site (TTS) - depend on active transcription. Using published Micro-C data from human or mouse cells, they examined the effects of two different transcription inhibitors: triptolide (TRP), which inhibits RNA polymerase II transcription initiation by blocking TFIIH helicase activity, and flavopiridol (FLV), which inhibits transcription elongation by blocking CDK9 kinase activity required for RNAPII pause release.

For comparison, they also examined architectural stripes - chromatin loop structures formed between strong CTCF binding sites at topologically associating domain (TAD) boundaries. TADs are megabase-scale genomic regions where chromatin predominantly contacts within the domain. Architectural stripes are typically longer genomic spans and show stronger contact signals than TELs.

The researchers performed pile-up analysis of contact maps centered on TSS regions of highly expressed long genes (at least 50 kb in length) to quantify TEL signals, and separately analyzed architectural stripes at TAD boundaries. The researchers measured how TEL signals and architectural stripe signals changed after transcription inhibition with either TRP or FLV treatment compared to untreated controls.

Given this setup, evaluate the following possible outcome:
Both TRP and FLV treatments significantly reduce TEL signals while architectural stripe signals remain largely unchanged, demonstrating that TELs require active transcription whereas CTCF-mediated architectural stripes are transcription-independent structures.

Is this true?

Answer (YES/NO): YES